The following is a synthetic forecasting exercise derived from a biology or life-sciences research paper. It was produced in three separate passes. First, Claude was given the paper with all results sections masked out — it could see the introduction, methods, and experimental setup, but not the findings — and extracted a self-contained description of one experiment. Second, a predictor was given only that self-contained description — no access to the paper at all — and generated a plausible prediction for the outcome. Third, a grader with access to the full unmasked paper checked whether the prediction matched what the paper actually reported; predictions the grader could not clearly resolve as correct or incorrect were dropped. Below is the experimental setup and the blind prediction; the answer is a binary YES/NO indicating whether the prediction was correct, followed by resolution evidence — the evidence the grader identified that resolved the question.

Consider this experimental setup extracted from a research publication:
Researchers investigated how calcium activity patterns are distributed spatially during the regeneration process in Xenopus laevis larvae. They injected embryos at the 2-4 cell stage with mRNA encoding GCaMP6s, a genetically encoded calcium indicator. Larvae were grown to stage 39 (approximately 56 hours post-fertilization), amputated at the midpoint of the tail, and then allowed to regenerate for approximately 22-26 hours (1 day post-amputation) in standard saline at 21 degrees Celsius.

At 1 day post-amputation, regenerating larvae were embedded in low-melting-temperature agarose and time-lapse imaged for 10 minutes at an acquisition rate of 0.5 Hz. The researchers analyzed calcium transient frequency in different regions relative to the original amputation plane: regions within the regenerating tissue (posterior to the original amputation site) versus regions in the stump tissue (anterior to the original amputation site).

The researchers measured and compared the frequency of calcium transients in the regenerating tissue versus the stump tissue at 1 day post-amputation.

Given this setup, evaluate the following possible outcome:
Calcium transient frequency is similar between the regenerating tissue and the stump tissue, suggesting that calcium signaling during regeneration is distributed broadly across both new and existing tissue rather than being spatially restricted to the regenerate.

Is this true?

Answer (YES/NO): NO